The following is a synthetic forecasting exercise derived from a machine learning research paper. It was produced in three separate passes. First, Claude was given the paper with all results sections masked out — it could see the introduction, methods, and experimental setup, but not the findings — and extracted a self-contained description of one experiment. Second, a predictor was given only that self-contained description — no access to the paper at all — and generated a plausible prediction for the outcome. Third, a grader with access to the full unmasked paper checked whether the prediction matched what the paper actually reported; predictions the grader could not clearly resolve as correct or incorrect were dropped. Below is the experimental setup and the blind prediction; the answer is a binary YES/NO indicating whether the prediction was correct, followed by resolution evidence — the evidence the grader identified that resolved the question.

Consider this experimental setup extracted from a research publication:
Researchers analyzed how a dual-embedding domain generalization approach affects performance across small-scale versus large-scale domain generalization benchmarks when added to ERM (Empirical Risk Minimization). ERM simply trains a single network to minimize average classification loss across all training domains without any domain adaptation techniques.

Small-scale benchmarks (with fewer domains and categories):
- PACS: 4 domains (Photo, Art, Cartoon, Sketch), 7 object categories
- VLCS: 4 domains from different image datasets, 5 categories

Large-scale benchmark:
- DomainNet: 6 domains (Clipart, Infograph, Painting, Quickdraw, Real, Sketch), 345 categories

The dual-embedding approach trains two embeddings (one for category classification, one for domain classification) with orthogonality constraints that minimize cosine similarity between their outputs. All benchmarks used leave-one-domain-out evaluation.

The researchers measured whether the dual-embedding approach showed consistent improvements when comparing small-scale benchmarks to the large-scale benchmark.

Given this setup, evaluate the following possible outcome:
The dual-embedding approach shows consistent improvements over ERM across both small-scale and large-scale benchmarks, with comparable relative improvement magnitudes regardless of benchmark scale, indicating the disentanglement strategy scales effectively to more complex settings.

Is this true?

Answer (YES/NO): NO